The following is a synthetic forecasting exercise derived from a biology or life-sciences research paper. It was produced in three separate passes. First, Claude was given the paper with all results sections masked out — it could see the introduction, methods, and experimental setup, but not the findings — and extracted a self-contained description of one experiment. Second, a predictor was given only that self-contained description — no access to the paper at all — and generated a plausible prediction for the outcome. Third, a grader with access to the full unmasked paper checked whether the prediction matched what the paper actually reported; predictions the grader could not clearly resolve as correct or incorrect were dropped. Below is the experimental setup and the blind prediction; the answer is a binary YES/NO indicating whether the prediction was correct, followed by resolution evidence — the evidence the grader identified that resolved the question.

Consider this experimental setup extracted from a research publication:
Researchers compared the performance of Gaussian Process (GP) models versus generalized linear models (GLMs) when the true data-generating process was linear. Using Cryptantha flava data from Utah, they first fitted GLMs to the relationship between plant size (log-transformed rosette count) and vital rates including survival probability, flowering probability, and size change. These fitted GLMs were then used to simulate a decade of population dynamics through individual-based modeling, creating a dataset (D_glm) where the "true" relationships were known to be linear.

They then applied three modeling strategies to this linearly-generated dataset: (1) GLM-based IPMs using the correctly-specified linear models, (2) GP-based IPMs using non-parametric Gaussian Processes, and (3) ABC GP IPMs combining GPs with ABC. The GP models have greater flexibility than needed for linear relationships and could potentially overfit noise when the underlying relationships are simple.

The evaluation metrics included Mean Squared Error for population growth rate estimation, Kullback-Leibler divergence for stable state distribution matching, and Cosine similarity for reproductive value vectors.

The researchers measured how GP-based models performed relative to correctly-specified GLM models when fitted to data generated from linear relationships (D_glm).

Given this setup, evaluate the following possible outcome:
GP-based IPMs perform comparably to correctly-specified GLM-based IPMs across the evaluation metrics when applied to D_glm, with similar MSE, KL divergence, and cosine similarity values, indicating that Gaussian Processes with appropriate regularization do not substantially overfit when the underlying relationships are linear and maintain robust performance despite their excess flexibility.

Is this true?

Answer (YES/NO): NO